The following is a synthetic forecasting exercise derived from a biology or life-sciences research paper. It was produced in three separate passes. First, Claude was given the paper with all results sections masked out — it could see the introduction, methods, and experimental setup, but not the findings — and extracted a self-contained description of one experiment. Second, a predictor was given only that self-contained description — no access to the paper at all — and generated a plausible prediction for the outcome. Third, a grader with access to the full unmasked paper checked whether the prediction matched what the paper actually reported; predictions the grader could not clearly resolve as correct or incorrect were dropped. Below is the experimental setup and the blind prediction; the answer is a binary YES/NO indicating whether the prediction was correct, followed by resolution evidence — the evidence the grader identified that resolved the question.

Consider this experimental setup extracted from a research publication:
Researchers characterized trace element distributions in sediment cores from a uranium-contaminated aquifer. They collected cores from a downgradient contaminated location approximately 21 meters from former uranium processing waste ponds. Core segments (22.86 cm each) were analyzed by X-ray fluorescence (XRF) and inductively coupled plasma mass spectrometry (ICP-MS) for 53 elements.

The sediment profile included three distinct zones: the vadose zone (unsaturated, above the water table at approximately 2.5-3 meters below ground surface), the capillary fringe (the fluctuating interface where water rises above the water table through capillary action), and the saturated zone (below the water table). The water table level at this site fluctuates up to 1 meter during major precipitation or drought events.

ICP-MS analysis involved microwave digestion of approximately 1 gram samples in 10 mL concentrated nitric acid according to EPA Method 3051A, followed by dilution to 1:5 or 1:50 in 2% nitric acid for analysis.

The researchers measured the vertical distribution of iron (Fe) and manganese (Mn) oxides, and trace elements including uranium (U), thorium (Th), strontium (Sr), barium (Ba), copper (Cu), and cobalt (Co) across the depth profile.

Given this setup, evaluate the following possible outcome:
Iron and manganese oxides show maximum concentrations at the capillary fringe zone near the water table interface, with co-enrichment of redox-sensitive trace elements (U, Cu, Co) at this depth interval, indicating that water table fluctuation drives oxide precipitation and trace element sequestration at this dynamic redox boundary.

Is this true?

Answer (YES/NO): NO